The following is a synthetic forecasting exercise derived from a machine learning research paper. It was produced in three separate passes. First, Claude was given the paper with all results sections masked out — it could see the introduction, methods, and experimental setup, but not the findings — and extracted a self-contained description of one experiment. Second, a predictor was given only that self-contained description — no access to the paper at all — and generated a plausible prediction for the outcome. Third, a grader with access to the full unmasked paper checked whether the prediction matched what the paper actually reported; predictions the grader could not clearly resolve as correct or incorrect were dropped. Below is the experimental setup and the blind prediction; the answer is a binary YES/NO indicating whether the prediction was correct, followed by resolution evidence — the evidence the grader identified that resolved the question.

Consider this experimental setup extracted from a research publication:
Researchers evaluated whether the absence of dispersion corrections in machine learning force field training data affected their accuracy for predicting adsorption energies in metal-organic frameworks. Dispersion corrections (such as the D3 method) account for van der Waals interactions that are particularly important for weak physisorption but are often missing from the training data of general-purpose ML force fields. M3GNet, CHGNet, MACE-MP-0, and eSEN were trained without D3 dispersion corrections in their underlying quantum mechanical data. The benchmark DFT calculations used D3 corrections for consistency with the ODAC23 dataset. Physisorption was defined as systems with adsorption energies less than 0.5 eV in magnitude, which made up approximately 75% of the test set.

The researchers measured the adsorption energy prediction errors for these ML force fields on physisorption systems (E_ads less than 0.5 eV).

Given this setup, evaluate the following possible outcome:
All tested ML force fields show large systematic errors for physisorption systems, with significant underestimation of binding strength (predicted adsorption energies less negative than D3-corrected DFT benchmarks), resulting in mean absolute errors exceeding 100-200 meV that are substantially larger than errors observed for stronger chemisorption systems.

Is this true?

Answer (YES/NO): NO